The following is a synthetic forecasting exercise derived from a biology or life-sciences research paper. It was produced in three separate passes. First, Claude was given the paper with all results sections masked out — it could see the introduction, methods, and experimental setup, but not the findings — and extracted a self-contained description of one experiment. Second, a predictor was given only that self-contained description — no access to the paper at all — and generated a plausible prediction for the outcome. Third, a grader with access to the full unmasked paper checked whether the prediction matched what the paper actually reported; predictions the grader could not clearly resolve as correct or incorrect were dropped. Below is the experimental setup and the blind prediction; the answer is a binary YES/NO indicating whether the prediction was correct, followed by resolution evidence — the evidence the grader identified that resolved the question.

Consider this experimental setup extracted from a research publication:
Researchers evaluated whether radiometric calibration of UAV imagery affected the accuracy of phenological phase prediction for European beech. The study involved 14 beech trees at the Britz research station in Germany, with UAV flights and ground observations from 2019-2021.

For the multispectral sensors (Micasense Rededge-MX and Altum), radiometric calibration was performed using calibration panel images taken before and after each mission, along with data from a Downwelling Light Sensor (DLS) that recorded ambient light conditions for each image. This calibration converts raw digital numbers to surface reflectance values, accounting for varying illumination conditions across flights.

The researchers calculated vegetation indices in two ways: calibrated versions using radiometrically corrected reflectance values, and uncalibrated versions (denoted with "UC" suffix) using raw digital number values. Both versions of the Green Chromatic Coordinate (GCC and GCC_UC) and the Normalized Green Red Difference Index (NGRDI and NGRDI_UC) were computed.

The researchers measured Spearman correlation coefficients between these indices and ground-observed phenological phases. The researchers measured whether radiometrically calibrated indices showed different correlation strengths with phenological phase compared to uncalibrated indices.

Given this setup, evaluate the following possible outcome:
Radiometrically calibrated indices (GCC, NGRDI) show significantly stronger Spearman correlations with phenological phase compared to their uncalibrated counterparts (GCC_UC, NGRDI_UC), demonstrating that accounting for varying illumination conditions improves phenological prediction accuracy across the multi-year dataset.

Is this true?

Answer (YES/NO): NO